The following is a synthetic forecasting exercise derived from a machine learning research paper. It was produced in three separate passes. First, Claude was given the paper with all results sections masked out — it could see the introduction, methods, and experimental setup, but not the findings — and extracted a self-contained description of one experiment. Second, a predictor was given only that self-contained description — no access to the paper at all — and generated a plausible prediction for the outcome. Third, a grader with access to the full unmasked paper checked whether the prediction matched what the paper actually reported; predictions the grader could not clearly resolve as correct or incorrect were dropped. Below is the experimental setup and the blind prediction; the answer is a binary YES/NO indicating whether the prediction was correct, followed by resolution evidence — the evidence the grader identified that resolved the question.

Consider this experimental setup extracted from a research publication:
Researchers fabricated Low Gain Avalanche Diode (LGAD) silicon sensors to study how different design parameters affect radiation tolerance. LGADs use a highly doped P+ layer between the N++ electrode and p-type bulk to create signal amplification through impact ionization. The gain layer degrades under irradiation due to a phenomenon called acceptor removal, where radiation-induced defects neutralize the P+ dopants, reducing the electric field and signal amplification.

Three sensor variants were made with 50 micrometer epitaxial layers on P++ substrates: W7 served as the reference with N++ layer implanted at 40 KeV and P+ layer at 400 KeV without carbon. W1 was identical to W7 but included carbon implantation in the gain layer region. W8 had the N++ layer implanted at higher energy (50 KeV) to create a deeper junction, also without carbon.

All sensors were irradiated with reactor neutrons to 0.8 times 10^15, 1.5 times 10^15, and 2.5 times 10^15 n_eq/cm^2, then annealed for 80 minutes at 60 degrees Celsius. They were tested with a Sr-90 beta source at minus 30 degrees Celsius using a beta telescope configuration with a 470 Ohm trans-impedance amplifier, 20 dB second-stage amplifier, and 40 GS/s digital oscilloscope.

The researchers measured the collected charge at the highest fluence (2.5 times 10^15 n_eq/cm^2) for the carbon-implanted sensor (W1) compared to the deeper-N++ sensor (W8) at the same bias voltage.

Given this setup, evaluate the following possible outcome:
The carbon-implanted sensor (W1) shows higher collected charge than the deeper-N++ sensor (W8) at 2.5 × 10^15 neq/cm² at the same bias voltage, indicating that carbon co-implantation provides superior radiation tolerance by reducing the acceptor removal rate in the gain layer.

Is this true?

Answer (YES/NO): YES